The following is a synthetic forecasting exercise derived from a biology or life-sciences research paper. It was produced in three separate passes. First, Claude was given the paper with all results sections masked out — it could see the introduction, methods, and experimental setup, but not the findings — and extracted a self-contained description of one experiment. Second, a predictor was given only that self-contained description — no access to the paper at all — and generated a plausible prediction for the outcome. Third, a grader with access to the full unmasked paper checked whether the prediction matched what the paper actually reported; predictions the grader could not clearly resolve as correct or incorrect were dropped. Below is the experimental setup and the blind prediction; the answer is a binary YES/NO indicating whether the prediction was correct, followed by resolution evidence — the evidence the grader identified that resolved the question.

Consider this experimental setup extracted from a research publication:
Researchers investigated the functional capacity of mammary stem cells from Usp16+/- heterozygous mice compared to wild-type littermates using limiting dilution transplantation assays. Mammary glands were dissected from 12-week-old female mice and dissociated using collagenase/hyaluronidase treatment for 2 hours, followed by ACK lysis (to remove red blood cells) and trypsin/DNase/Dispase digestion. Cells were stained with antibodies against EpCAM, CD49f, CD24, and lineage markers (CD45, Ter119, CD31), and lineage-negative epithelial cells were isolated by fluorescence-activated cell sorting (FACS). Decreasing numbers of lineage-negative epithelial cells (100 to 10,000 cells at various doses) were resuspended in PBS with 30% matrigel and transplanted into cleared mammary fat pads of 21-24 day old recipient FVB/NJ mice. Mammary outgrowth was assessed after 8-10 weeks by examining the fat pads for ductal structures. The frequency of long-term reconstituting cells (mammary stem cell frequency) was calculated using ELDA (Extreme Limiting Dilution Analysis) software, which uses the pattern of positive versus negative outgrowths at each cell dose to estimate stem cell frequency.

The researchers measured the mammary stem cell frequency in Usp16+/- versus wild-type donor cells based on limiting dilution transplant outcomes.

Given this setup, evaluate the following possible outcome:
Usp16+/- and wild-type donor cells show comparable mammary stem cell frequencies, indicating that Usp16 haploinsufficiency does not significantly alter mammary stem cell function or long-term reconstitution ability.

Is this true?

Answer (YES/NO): NO